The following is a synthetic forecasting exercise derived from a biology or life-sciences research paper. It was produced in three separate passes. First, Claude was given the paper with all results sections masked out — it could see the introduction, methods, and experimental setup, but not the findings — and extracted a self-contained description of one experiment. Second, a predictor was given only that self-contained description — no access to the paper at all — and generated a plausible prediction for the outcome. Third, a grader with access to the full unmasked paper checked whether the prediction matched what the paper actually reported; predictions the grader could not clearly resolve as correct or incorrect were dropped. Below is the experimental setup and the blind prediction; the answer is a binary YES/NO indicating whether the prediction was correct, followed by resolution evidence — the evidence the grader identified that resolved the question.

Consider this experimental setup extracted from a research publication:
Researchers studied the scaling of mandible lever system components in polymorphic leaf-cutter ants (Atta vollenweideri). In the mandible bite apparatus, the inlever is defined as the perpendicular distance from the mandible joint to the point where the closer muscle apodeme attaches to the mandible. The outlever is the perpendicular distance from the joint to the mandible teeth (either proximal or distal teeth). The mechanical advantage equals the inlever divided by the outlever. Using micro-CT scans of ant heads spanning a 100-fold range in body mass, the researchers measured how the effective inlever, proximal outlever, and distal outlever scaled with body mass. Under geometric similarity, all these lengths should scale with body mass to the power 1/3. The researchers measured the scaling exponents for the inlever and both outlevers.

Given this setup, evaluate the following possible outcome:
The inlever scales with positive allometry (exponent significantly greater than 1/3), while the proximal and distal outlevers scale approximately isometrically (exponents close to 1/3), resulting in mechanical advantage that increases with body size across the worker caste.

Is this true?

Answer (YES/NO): YES